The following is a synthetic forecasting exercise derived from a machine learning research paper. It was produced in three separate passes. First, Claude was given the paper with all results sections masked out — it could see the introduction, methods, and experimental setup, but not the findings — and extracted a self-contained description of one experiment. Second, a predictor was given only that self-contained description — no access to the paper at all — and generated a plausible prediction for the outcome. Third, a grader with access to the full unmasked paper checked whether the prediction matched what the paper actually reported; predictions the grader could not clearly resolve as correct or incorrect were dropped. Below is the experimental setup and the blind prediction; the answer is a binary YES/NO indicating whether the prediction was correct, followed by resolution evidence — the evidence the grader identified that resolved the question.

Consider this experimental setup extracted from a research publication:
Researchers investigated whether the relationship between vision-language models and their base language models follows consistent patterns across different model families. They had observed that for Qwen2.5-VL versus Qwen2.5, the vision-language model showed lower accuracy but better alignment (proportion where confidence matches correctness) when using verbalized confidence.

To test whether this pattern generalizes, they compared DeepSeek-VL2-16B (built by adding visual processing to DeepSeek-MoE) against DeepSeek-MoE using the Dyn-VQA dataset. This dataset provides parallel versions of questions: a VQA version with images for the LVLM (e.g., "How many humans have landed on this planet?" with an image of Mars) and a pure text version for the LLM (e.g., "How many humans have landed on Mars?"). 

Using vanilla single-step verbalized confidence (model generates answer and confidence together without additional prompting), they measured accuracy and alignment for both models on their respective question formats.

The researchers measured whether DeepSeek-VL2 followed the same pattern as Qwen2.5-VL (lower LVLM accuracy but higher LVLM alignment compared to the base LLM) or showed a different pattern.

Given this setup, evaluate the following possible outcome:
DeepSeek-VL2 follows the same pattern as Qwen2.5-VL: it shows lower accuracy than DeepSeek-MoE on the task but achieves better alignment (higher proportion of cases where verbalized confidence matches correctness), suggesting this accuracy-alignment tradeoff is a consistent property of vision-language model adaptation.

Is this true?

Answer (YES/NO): YES